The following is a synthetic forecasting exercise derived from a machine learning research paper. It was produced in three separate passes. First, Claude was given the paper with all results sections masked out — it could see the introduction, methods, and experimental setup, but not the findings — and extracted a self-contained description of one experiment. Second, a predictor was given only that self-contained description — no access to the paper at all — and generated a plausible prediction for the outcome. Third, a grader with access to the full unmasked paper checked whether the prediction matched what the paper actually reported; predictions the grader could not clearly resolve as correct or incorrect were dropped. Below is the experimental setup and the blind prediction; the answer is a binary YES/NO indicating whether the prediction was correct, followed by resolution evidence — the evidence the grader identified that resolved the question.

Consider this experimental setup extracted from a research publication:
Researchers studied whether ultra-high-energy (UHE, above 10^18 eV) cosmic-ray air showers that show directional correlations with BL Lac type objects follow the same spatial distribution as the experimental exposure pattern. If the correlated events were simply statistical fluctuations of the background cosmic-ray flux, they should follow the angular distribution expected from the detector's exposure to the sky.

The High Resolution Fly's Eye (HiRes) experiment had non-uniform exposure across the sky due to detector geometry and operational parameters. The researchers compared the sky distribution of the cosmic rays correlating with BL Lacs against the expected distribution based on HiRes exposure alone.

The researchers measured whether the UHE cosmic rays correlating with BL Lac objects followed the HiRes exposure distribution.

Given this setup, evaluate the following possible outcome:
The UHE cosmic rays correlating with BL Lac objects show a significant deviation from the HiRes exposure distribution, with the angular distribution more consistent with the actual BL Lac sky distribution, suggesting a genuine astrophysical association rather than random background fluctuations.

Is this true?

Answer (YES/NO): NO